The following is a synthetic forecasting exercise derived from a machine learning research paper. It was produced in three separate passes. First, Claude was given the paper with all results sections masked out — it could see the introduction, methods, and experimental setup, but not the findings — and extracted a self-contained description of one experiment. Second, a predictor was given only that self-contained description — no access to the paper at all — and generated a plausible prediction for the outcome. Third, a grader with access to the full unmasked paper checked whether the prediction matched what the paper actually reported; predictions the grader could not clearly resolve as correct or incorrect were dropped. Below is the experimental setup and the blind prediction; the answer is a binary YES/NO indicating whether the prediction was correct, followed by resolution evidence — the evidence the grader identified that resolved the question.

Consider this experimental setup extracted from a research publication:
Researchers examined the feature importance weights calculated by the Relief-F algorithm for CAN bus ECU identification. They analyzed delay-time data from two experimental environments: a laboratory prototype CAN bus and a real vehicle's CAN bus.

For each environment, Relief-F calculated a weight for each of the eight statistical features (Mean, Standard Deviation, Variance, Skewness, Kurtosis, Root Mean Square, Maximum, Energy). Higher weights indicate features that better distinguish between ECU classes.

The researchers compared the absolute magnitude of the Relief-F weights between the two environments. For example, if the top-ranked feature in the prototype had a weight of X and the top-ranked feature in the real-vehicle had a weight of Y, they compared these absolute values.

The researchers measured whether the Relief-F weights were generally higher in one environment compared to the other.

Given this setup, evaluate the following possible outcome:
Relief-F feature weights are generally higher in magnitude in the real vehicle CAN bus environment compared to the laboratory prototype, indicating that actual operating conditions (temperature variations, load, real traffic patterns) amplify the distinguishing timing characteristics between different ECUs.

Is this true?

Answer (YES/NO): YES